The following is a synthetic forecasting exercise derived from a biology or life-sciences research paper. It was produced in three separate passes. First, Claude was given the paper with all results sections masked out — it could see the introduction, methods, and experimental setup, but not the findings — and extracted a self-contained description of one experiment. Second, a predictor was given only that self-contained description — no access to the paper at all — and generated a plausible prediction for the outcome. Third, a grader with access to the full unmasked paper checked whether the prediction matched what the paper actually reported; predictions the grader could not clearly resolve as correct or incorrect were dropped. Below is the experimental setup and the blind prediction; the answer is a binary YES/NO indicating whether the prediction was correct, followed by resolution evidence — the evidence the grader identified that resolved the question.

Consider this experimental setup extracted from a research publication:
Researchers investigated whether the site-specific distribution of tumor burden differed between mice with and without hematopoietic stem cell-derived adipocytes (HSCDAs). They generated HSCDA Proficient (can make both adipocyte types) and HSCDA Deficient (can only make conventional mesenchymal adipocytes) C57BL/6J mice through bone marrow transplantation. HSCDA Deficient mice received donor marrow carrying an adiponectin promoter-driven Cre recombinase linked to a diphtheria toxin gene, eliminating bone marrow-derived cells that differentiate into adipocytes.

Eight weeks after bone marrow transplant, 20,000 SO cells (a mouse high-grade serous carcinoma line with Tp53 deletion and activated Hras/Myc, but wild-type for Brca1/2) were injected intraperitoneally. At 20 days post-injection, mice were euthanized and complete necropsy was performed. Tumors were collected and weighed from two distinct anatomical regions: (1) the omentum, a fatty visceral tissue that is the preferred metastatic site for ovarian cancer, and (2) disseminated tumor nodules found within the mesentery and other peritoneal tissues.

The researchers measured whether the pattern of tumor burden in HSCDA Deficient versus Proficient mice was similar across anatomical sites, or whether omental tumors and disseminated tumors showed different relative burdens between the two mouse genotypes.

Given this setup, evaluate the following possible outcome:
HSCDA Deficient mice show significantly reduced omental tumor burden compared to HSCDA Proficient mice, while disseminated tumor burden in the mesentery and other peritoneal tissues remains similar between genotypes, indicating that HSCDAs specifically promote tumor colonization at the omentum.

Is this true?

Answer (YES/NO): NO